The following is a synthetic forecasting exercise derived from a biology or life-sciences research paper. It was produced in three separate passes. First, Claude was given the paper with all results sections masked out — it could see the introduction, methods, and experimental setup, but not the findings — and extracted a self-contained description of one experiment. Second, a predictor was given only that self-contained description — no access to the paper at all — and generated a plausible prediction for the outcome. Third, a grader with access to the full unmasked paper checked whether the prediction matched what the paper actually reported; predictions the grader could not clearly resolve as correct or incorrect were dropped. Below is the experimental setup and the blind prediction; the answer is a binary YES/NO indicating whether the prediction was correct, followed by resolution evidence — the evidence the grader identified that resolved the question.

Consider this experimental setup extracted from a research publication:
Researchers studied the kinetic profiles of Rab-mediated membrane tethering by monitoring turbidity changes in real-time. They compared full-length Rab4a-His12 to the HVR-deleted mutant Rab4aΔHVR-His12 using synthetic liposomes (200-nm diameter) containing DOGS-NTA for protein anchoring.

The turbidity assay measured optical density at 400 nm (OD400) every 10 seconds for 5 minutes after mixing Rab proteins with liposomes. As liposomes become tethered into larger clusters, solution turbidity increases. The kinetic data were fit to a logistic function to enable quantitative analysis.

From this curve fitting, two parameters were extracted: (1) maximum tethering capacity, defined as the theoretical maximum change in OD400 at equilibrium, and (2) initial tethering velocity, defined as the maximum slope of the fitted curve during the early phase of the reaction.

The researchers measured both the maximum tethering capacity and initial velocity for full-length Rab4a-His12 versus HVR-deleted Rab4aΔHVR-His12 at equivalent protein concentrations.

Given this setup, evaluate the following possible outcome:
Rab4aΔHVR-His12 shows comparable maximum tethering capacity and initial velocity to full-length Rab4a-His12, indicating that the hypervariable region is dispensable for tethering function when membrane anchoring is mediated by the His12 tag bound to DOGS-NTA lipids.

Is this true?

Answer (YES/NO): NO